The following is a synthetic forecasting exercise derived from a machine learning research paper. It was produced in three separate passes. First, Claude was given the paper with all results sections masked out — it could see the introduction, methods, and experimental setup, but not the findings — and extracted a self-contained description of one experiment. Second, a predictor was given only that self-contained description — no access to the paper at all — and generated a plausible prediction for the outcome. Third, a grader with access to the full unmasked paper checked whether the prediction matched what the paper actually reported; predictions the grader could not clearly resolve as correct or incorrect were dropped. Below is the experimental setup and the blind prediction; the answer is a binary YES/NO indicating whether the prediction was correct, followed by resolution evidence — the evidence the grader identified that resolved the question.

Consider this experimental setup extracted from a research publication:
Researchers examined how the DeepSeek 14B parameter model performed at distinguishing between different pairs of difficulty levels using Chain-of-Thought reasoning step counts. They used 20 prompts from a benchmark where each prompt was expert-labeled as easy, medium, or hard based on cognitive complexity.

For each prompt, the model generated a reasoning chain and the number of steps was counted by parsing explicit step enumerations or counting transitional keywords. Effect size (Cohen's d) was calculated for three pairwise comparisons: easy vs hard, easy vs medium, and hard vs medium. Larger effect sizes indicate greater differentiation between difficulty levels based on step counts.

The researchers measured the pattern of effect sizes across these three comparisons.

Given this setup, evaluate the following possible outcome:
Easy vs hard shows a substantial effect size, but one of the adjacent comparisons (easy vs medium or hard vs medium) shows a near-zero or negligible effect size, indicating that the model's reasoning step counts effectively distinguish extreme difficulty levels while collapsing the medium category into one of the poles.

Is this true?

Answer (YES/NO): YES